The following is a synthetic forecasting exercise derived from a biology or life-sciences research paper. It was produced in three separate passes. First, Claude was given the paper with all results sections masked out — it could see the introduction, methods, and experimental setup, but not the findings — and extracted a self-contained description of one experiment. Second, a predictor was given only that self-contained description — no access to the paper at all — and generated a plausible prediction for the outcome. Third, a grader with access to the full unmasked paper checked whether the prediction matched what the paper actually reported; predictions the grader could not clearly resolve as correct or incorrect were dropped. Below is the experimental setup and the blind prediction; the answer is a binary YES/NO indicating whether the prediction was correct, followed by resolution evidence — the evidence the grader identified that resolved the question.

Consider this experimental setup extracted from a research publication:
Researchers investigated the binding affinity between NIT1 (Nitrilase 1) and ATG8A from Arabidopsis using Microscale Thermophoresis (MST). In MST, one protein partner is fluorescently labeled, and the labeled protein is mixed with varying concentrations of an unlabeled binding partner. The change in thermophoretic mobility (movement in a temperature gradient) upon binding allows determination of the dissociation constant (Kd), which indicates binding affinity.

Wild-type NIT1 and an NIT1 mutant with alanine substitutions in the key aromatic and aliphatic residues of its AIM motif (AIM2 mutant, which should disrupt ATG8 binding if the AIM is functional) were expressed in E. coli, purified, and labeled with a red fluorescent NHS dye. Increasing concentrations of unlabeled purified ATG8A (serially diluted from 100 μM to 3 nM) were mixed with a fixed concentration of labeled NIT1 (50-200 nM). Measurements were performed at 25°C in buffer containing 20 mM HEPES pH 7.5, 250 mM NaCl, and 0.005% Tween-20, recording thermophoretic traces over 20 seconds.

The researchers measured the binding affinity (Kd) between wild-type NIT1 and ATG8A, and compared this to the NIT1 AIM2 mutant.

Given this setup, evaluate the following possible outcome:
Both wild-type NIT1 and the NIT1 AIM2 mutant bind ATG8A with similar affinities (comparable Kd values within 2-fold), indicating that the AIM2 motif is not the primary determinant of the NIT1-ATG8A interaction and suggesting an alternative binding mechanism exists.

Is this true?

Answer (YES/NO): NO